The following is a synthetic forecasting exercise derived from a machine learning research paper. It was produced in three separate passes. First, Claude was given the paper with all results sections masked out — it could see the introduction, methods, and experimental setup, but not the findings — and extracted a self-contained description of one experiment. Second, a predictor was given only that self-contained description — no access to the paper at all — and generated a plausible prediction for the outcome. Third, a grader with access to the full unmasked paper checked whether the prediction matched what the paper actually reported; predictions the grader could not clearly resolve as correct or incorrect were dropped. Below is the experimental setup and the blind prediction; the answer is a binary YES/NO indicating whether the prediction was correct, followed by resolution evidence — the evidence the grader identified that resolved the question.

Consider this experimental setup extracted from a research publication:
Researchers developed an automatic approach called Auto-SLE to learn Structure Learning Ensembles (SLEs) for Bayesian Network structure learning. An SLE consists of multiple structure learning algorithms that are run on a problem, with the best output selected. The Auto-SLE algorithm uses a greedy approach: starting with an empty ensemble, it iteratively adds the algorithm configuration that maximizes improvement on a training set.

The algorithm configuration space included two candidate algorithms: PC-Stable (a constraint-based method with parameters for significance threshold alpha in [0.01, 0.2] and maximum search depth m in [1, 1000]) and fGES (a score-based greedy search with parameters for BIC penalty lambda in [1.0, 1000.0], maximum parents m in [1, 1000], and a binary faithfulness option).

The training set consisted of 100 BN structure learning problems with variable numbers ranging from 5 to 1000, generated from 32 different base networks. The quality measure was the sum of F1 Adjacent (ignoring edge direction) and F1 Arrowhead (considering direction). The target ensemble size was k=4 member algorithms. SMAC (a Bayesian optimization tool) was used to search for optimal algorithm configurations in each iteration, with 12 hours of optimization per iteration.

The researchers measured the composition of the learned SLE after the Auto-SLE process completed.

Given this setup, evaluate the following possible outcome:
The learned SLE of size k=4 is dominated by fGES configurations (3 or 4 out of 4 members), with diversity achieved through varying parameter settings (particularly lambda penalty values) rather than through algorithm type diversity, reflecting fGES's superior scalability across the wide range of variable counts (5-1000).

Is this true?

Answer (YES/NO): YES